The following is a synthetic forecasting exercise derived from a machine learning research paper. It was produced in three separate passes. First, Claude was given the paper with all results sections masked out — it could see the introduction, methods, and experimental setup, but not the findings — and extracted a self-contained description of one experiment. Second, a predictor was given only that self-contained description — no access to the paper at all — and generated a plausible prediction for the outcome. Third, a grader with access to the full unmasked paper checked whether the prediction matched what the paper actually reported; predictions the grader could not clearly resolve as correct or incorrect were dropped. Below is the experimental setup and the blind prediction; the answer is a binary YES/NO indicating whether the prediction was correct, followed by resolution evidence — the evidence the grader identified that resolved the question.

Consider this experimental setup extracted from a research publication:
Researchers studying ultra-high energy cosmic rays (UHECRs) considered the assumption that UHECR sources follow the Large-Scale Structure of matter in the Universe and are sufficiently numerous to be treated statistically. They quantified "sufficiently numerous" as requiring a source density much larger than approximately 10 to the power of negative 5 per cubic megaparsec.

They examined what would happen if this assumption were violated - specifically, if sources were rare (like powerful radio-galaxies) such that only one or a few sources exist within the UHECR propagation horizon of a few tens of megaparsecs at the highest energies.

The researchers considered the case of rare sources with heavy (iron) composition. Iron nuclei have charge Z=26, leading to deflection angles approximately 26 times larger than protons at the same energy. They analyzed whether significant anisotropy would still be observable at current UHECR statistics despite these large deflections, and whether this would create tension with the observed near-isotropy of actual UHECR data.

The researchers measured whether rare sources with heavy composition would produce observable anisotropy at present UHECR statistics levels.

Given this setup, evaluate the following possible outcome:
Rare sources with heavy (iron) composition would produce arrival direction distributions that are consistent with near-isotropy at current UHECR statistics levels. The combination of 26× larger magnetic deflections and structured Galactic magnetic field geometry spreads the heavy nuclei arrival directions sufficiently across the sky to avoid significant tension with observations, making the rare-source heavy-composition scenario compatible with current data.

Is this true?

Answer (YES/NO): NO